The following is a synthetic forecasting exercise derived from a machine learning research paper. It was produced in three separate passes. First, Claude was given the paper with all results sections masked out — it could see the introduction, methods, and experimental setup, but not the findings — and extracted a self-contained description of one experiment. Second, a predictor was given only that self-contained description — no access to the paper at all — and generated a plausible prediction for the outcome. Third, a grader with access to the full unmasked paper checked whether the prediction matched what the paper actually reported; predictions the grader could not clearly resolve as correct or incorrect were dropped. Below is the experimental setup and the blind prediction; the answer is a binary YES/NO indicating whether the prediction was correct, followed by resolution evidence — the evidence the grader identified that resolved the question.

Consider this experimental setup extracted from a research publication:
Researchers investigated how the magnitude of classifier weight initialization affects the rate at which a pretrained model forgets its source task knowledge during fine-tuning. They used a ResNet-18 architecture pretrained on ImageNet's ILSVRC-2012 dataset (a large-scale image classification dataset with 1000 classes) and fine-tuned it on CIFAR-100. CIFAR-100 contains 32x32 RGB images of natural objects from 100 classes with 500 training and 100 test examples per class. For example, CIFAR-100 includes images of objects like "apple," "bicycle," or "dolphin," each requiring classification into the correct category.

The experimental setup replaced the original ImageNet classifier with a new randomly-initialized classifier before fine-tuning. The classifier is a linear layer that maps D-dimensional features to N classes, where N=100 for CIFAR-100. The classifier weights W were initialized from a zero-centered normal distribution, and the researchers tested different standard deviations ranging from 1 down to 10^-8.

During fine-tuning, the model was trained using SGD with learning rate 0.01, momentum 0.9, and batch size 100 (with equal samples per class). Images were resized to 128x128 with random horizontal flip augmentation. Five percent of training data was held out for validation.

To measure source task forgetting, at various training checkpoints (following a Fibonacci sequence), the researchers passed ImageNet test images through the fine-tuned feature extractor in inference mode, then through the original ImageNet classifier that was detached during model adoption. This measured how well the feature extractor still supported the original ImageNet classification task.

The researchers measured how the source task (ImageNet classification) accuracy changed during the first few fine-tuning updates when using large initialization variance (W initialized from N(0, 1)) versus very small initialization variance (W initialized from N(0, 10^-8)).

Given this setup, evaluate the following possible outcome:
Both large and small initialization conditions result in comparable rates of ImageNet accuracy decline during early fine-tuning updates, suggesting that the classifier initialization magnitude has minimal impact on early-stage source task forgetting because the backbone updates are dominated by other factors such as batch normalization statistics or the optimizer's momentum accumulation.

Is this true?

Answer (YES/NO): NO